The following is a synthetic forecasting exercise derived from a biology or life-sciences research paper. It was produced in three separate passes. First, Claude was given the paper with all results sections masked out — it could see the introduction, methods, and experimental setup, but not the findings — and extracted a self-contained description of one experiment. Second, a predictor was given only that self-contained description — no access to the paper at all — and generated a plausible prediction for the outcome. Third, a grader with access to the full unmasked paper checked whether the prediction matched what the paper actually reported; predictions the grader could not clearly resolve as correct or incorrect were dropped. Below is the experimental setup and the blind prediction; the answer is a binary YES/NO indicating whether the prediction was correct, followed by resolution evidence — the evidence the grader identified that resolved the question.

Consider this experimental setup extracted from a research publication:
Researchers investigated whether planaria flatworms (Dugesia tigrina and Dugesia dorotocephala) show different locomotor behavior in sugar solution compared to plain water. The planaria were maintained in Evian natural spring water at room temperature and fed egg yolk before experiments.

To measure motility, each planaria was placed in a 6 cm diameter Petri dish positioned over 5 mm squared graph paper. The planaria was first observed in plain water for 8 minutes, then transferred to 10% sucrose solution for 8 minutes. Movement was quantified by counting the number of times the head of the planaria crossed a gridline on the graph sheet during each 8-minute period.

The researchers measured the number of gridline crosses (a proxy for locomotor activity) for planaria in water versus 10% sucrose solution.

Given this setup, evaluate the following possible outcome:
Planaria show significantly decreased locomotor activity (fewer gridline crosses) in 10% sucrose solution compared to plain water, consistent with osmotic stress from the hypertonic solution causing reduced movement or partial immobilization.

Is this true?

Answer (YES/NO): NO